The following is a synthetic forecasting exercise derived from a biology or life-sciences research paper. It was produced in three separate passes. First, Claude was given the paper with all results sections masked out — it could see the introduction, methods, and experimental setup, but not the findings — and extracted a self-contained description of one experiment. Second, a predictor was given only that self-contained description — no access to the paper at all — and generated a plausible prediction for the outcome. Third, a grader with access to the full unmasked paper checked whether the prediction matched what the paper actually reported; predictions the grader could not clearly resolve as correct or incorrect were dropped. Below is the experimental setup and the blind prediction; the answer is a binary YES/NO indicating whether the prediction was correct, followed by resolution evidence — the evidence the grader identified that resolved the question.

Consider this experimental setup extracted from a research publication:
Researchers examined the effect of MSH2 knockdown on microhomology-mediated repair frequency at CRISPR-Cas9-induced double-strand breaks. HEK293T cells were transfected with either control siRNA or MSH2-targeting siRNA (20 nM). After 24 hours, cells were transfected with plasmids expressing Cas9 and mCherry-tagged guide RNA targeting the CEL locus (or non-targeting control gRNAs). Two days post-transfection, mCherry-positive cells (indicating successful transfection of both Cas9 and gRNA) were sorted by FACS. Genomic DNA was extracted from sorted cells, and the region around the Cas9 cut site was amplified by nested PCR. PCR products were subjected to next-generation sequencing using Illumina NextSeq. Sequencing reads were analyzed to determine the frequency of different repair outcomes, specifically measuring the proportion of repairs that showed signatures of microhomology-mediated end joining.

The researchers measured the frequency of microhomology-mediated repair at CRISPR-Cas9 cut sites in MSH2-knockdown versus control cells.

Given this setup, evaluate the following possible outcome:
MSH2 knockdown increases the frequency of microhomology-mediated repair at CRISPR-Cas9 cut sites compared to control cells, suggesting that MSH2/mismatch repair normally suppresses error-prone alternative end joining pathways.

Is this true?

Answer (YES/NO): YES